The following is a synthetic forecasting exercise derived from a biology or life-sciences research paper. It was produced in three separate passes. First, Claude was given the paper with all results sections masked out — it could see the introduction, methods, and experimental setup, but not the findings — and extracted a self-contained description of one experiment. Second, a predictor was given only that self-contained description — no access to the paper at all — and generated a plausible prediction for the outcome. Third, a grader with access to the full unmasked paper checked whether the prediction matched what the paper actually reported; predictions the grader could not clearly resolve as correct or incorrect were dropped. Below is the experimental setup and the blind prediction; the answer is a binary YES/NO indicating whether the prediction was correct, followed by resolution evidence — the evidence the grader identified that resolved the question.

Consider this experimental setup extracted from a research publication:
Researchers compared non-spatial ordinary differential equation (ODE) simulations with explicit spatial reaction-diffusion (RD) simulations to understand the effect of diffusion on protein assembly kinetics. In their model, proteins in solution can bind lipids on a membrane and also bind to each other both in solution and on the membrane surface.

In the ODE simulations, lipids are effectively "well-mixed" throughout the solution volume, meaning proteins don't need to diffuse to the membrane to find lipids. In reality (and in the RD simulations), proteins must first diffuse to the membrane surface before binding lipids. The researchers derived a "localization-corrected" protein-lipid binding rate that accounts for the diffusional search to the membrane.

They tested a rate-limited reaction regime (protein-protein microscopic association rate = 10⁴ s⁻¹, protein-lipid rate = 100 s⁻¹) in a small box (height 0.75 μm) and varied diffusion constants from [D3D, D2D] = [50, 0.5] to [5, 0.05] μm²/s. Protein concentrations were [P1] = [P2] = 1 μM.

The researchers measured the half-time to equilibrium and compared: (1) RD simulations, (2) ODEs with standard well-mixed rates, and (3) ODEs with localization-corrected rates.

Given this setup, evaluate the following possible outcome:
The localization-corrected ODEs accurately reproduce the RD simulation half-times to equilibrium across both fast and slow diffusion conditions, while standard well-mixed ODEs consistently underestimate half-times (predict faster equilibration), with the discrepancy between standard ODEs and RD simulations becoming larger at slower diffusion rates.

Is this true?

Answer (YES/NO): YES